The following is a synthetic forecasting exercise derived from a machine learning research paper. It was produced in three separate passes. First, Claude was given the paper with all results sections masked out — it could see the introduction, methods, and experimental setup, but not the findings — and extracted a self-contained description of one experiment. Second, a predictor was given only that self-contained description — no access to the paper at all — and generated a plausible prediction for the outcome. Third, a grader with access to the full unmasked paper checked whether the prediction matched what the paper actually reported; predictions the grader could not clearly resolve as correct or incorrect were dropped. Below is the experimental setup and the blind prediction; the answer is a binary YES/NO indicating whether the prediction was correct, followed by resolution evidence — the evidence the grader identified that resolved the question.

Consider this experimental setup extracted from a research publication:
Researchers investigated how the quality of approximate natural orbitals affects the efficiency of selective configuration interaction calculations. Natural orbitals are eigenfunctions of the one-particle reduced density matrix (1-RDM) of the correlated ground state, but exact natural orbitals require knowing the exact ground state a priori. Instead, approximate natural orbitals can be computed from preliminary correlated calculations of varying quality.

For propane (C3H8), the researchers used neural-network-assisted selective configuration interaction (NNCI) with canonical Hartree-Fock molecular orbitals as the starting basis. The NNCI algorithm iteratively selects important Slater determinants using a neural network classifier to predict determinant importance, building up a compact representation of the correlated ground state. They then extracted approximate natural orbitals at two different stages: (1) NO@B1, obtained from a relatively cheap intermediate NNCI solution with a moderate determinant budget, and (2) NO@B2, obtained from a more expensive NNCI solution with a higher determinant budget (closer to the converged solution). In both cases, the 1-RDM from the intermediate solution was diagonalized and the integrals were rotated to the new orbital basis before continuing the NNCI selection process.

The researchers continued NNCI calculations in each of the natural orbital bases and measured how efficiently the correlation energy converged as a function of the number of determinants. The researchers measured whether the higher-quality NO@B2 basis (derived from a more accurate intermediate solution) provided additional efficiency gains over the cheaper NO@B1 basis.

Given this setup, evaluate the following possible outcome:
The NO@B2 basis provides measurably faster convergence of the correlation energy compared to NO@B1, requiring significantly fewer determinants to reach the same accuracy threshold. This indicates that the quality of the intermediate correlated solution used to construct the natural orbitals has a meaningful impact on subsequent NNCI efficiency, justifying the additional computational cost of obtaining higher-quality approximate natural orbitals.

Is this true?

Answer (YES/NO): YES